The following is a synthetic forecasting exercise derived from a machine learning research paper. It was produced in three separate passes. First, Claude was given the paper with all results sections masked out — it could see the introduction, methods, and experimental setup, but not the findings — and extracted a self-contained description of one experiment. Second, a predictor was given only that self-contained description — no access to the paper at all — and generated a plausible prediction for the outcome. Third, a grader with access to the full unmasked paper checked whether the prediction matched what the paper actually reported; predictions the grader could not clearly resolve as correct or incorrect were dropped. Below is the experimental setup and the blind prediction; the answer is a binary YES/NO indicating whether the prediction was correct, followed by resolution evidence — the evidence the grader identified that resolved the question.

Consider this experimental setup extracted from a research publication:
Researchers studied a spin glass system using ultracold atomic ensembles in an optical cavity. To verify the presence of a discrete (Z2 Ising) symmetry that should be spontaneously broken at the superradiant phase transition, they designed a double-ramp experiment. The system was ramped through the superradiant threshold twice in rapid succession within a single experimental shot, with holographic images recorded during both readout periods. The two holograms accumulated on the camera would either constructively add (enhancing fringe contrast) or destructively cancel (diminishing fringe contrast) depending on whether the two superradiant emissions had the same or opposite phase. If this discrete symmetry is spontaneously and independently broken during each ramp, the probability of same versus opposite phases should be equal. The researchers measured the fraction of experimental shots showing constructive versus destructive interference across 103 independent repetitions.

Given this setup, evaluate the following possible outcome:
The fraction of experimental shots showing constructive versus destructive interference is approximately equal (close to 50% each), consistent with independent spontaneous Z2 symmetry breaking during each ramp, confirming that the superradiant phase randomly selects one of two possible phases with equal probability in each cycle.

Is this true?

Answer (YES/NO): YES